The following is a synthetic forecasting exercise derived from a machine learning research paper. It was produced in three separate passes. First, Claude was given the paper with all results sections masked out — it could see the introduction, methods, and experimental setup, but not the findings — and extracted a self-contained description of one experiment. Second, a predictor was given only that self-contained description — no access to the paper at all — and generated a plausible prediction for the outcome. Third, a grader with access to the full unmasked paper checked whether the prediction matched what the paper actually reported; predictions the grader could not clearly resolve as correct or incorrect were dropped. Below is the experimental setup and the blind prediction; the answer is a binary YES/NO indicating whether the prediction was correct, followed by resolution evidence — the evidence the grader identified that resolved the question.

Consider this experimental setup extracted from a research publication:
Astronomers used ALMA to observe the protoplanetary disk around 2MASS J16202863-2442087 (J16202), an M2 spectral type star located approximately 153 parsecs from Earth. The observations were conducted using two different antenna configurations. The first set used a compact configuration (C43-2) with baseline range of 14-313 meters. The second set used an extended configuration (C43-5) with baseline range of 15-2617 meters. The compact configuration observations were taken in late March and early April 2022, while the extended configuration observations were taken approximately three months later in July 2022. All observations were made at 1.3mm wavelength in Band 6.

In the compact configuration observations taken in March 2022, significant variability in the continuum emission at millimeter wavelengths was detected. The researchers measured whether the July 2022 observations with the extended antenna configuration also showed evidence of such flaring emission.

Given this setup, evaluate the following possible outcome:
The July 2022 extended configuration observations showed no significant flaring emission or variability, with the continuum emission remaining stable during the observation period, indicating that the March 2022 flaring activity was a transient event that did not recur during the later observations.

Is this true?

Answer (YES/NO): YES